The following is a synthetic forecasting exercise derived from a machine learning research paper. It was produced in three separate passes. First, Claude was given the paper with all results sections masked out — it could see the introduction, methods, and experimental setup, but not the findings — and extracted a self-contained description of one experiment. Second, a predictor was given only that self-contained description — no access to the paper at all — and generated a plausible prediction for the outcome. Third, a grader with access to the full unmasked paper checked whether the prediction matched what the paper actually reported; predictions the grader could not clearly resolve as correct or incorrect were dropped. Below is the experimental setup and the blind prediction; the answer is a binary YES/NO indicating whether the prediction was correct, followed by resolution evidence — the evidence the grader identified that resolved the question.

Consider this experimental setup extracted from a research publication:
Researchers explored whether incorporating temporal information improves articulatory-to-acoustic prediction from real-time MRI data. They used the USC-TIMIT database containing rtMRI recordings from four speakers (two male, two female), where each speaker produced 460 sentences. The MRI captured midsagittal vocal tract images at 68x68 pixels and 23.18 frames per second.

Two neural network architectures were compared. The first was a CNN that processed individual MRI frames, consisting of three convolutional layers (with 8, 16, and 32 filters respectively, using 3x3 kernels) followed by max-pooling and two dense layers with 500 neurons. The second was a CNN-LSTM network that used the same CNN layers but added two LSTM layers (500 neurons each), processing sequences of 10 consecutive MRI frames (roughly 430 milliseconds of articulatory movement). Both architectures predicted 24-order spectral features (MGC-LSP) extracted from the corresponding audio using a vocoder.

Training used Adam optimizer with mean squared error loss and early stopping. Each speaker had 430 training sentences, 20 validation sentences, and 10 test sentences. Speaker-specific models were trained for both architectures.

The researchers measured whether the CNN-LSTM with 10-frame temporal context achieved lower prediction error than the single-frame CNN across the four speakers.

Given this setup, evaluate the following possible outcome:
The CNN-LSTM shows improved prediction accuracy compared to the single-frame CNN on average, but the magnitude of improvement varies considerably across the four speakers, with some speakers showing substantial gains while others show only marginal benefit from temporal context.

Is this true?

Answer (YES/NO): YES